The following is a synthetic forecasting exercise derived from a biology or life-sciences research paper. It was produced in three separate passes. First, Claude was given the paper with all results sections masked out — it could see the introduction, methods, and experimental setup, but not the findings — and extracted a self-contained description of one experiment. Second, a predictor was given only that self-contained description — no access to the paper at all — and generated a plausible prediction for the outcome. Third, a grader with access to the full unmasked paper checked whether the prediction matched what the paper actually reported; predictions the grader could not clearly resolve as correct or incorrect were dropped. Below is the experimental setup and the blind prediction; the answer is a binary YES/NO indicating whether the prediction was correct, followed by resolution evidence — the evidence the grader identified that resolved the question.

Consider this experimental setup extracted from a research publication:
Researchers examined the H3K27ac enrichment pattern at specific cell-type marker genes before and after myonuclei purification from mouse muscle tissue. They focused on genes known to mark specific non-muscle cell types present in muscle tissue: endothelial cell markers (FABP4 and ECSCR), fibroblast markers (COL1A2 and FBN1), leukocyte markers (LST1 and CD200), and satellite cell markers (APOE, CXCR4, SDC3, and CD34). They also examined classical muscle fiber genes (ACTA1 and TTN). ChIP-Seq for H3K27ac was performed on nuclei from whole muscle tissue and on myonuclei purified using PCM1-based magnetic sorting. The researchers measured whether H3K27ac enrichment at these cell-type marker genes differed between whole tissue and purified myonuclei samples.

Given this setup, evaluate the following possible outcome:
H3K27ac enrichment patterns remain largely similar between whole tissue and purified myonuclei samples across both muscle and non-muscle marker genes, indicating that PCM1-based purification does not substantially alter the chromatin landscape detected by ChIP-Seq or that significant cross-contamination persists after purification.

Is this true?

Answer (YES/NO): NO